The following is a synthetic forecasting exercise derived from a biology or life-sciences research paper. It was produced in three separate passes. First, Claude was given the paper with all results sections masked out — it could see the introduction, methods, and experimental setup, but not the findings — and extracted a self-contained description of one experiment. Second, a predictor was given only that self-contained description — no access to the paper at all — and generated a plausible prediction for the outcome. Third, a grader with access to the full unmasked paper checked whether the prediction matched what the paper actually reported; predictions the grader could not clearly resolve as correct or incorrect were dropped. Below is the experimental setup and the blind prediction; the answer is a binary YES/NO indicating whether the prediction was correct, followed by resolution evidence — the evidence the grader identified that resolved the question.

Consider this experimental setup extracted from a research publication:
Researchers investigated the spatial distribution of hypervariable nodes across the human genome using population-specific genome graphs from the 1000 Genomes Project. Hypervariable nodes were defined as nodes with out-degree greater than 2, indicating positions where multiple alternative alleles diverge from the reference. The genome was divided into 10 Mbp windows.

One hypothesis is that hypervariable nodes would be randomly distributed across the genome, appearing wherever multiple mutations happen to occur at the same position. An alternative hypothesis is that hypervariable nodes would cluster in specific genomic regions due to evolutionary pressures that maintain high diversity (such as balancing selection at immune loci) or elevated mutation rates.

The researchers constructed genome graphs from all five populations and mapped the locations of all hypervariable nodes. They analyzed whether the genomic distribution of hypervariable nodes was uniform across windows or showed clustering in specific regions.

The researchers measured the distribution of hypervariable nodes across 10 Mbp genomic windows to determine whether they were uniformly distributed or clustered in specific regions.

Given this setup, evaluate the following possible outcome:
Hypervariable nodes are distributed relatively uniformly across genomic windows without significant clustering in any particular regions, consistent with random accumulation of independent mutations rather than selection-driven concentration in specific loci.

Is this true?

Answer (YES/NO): NO